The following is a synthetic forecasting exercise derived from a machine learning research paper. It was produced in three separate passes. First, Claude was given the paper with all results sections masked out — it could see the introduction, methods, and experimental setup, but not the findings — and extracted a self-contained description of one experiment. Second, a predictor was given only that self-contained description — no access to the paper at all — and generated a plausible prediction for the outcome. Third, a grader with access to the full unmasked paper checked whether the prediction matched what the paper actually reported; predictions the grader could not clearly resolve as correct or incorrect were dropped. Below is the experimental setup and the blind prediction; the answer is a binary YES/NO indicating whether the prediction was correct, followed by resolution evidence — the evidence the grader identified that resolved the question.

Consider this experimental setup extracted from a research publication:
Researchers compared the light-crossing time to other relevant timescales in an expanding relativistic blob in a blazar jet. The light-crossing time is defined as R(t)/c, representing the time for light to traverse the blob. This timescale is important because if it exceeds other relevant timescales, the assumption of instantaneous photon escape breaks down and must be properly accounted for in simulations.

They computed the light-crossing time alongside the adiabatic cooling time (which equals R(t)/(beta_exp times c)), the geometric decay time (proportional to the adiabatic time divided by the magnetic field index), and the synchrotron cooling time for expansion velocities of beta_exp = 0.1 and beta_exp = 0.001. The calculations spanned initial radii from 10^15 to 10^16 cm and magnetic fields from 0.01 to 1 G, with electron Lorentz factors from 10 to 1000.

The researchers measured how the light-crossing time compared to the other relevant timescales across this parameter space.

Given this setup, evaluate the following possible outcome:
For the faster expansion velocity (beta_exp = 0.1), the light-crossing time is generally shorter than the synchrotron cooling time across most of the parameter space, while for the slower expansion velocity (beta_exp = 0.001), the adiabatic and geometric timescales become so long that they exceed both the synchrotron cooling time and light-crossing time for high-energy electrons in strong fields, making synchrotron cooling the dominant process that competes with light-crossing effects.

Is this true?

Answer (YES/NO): NO